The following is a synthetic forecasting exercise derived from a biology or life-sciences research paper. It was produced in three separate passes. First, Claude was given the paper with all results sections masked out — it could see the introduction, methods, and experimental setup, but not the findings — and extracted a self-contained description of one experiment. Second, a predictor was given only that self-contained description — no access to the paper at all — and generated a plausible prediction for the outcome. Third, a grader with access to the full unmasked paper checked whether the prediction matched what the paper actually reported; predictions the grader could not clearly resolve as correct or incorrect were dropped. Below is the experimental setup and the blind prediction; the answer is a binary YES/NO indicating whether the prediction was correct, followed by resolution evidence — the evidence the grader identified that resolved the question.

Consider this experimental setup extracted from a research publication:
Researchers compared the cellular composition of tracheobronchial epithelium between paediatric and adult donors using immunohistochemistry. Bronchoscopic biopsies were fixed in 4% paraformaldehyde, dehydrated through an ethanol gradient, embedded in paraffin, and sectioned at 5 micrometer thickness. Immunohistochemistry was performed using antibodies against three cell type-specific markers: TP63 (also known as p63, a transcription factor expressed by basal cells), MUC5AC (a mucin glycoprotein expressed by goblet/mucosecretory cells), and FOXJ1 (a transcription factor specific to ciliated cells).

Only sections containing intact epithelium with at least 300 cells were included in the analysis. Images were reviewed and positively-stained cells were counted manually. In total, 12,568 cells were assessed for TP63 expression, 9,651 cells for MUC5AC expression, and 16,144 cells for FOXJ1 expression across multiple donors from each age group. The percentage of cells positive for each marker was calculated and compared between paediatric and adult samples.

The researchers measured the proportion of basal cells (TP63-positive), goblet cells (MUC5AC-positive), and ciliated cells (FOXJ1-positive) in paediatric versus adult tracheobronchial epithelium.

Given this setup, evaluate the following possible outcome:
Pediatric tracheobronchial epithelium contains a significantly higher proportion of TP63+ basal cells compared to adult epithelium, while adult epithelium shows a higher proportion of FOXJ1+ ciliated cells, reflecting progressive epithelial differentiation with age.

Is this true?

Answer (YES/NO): NO